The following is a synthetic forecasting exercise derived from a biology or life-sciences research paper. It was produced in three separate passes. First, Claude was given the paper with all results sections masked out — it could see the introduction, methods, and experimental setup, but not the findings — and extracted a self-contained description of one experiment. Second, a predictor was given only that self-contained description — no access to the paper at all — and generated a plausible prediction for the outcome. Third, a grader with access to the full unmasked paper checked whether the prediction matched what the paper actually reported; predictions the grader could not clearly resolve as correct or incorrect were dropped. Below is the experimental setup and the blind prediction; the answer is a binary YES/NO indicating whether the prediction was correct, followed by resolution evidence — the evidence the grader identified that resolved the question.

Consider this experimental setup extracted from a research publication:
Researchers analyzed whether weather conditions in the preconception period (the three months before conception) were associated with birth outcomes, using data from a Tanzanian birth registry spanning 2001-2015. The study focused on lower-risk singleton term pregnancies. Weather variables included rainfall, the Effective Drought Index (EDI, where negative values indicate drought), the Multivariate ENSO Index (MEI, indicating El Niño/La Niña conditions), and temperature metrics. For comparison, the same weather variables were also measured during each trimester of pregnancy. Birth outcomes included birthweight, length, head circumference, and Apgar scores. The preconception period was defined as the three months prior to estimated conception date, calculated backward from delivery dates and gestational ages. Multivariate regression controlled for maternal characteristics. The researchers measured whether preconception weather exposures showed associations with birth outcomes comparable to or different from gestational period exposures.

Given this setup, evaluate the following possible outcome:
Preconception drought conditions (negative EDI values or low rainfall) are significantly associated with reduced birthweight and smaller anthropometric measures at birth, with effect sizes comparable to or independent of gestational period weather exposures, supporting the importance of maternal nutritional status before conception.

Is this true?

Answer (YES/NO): NO